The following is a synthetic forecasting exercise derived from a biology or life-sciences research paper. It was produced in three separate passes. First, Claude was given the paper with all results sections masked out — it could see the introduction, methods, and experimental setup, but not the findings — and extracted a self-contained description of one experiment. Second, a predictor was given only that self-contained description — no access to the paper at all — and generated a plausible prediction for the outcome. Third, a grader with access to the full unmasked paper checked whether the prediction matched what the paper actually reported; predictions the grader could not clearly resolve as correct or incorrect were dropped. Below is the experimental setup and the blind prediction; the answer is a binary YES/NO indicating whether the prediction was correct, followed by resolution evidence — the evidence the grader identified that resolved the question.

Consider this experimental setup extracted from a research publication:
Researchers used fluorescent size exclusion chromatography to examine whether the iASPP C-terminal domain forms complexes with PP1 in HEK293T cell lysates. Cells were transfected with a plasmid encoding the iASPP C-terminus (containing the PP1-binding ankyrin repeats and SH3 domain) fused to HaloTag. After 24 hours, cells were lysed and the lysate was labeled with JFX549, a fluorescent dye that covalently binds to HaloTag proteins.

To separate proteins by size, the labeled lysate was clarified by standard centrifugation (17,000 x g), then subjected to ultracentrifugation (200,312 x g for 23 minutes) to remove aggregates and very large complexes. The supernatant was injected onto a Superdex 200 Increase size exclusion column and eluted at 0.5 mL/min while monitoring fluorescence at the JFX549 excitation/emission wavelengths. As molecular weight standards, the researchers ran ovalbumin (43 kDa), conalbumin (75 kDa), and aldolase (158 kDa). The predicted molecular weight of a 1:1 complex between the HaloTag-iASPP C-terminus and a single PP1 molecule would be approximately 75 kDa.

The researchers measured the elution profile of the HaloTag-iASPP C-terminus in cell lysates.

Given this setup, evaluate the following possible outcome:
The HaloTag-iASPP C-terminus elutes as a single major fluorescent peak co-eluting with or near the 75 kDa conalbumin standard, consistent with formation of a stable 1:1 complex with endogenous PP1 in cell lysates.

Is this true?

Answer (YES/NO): NO